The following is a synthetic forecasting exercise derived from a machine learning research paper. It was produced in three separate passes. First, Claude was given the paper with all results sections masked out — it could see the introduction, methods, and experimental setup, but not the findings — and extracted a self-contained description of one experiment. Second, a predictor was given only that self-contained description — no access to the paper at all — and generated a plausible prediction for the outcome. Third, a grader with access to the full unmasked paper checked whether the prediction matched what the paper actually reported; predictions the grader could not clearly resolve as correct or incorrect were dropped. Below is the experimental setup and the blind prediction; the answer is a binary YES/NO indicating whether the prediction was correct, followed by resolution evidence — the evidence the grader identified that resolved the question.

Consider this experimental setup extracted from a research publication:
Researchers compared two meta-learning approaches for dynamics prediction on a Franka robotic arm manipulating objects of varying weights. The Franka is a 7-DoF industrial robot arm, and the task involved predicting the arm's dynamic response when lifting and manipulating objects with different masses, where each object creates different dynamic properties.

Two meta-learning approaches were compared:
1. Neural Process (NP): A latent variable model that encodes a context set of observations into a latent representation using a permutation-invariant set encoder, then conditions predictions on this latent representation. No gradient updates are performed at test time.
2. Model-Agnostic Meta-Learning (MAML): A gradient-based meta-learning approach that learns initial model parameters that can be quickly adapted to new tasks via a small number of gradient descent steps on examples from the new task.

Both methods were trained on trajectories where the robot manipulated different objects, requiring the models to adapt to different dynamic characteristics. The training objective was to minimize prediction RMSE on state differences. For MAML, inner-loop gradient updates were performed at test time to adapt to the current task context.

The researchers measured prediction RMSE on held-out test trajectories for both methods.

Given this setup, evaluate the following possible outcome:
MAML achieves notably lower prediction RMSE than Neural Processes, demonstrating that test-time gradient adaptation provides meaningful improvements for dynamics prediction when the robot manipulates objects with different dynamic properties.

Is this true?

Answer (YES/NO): NO